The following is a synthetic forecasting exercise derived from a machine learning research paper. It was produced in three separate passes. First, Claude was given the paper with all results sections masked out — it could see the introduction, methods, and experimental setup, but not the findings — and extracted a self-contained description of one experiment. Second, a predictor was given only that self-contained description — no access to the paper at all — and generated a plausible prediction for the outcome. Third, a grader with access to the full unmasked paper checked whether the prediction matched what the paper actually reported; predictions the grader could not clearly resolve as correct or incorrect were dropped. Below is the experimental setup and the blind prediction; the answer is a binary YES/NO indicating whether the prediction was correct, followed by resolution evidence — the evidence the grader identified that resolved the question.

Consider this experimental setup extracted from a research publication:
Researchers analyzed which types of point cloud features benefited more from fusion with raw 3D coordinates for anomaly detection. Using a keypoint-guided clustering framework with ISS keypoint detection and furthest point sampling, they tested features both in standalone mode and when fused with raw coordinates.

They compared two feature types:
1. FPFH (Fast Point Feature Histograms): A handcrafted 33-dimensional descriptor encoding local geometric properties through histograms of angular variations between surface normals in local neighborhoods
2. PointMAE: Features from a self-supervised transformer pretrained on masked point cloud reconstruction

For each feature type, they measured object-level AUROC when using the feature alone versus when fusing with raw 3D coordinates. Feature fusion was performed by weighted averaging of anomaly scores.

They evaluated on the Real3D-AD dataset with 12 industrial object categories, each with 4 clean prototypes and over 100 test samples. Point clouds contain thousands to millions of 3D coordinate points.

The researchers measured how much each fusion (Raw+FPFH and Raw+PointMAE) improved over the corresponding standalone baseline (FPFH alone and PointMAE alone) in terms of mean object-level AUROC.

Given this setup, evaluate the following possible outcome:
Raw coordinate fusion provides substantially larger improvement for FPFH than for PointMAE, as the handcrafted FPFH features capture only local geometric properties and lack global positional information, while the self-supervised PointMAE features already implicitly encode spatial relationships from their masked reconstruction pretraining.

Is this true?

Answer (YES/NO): NO